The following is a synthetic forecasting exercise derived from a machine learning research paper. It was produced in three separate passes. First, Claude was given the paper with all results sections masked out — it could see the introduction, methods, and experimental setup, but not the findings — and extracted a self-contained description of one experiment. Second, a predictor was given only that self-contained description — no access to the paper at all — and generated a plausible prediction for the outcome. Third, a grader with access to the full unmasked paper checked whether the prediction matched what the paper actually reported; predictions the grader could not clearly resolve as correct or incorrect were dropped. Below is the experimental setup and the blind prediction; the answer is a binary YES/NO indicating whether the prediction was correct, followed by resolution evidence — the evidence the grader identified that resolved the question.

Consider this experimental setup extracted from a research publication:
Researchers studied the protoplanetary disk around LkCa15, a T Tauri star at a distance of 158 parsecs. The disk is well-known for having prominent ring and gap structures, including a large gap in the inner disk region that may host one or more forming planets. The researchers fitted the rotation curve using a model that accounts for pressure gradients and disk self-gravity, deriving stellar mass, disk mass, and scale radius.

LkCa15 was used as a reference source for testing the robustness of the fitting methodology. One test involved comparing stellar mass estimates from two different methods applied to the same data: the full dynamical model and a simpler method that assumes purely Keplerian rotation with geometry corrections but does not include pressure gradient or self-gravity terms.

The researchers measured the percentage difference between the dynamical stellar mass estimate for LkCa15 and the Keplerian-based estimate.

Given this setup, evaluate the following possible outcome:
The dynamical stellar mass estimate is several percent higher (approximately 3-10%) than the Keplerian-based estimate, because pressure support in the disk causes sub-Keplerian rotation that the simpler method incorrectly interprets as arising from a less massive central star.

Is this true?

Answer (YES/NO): YES